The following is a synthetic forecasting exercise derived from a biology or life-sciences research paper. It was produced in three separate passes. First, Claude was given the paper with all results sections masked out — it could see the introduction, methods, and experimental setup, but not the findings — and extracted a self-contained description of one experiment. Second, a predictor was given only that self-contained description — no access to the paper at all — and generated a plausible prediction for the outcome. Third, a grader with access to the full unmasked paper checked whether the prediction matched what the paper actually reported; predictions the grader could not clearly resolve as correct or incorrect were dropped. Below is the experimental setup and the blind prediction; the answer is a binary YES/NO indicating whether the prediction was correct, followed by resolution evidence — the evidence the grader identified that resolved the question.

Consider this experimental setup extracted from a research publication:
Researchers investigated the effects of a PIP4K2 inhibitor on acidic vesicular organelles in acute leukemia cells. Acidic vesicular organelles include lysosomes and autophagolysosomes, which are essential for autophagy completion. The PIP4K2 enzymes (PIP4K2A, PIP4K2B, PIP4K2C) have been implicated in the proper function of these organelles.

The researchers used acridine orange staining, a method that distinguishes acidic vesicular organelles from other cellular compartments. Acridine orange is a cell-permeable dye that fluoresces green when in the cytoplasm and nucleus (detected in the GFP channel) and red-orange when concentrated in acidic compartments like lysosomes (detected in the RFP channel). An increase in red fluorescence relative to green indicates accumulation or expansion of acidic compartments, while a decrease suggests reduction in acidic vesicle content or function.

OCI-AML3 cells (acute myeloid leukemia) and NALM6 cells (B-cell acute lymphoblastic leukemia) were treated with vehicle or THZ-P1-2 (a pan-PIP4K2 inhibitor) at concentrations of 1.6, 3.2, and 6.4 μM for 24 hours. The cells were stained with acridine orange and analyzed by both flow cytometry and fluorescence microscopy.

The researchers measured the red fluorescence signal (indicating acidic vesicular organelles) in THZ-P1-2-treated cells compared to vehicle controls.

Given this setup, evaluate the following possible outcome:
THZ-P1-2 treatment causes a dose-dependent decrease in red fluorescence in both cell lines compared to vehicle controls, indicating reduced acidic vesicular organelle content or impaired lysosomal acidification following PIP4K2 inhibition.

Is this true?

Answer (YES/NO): NO